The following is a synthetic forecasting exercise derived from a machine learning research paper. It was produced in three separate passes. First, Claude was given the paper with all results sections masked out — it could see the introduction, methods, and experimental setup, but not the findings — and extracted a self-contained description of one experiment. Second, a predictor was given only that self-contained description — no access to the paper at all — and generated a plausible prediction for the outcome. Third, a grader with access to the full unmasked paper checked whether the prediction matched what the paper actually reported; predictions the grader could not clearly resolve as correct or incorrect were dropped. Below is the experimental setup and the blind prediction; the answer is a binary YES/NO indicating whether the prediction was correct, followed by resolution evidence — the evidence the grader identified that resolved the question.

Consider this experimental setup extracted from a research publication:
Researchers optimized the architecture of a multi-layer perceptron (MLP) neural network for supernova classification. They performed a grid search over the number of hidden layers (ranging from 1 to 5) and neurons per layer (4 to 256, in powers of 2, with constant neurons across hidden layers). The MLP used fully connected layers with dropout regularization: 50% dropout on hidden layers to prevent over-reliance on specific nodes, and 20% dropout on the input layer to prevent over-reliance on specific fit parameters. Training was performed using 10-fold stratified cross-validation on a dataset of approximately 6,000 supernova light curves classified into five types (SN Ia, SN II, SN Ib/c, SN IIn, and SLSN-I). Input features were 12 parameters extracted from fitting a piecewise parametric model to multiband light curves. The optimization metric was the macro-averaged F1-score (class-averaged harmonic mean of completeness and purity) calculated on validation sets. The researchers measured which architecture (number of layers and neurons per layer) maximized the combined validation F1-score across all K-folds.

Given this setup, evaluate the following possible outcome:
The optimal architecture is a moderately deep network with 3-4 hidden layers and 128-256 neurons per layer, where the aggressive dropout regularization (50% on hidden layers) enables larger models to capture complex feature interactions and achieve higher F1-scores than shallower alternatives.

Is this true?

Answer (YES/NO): YES